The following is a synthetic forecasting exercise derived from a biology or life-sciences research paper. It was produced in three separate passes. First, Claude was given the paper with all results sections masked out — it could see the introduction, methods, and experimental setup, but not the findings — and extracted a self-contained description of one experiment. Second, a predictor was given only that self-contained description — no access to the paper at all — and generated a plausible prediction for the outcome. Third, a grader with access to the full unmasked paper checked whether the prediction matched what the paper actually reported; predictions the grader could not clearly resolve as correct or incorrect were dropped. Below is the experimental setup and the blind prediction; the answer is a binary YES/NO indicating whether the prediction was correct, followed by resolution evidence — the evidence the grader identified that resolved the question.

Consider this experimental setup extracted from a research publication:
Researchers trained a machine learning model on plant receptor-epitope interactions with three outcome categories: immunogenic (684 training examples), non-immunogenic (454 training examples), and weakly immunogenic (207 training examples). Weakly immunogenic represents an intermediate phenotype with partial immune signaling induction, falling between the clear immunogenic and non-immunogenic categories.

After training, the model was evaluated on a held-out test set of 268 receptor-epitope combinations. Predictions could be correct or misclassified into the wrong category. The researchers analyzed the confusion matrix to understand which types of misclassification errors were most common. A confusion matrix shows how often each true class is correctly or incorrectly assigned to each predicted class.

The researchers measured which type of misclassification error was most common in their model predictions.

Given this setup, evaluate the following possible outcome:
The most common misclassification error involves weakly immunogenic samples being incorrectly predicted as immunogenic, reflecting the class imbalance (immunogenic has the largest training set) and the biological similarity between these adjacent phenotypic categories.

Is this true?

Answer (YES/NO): YES